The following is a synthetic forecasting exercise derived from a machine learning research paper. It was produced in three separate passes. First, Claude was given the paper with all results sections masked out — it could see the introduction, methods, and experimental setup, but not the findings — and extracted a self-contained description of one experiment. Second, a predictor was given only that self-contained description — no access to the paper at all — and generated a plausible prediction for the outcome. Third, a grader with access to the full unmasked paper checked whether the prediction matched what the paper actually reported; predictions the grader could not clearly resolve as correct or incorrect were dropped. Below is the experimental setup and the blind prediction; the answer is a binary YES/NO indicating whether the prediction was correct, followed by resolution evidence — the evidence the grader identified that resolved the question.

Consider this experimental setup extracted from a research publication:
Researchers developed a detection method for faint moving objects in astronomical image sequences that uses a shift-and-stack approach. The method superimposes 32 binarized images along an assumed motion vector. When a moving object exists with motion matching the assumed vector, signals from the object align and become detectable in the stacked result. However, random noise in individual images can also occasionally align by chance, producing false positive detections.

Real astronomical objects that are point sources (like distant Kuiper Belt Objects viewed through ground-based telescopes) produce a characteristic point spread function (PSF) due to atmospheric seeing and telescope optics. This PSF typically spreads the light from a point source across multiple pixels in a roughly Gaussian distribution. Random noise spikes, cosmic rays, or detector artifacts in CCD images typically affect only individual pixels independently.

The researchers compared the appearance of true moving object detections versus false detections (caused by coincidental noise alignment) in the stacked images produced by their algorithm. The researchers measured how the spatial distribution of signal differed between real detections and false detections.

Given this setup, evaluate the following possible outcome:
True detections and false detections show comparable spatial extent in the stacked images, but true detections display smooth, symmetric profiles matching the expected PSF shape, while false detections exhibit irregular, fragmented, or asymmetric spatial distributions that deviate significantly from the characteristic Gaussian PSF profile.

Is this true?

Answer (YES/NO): NO